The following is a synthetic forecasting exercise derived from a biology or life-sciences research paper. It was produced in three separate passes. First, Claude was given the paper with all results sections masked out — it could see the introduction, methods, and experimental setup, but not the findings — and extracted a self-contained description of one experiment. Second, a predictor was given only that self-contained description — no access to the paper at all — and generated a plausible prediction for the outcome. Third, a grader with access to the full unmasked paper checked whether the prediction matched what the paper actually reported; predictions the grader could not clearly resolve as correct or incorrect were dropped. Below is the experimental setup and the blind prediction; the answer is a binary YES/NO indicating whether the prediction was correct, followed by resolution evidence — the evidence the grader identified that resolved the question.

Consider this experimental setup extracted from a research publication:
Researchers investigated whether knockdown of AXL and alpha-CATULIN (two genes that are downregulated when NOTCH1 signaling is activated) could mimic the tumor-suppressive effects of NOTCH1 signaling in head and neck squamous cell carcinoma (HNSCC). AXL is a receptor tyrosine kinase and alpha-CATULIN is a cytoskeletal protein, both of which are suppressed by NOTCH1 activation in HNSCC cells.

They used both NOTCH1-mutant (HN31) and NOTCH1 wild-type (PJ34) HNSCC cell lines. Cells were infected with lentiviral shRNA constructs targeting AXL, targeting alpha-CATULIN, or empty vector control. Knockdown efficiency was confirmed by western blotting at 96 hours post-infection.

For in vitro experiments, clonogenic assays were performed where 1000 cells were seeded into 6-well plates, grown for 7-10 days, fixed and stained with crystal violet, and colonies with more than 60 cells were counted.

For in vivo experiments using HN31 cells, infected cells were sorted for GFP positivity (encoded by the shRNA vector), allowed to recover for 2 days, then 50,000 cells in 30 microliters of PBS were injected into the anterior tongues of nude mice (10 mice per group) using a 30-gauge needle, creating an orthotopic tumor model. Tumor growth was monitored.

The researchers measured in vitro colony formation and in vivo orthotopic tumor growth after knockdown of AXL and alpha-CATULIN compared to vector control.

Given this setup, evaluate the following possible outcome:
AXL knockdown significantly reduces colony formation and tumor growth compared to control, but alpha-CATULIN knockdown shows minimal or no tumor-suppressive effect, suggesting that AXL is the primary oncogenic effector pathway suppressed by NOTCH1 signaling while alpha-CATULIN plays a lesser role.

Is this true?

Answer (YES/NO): NO